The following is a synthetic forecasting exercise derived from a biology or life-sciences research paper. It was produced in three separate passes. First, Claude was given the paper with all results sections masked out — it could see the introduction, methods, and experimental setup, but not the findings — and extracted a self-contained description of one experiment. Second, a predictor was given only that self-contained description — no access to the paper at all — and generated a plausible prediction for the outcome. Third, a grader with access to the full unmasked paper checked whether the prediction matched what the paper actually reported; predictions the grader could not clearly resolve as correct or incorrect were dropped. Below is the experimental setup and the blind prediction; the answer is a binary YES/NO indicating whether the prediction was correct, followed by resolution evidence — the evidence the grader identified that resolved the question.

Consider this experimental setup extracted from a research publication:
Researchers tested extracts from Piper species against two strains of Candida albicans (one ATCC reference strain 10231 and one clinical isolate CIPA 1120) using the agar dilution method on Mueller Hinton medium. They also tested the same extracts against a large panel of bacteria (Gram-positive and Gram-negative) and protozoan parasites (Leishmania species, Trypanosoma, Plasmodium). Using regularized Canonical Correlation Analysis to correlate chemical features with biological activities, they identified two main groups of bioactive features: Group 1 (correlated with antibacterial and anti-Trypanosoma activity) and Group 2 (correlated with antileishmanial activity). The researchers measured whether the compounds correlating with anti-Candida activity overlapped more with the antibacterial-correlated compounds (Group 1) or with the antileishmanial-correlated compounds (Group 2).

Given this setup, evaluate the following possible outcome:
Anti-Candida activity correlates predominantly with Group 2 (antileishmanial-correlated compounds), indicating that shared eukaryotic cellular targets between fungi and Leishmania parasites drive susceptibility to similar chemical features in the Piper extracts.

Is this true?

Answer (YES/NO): NO